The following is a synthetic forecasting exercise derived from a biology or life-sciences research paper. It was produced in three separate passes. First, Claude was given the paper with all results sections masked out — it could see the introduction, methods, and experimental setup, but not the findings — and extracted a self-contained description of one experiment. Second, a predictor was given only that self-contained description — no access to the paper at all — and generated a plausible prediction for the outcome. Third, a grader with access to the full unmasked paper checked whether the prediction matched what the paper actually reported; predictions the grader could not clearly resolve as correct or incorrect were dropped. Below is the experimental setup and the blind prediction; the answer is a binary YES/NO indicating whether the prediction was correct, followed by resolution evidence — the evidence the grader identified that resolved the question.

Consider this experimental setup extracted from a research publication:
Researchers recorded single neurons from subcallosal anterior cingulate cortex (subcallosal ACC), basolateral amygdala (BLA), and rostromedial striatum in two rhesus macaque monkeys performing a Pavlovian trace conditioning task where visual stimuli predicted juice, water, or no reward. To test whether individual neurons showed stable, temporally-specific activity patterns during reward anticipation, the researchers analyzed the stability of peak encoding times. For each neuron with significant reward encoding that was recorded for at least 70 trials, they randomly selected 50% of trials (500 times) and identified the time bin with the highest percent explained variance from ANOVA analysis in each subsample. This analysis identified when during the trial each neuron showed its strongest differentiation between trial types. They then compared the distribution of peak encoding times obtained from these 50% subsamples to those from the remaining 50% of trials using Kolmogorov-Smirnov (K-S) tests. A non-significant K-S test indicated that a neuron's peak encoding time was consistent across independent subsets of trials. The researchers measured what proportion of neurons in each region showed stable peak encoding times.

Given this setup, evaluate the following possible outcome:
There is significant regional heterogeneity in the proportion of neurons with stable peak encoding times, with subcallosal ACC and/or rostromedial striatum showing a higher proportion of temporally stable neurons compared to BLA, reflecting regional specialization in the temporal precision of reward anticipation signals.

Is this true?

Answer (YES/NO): NO